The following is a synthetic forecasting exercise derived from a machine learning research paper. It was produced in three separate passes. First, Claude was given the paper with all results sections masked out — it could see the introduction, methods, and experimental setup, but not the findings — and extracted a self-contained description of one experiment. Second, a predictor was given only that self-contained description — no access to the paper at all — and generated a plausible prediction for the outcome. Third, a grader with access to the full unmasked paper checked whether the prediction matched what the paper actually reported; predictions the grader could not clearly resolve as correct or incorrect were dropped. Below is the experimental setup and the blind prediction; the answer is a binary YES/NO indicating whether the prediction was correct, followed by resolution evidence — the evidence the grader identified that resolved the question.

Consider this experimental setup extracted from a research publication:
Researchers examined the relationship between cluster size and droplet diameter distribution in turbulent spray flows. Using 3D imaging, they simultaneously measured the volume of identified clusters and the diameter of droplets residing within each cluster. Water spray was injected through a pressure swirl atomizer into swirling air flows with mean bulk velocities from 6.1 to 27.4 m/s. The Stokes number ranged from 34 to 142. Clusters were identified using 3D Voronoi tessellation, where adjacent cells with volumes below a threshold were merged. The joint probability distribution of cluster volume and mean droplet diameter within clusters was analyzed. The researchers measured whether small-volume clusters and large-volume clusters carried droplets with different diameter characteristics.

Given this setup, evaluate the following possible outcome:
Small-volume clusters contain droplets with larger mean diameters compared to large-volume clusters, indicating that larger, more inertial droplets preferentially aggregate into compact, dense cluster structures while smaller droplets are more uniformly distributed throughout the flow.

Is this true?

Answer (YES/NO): NO